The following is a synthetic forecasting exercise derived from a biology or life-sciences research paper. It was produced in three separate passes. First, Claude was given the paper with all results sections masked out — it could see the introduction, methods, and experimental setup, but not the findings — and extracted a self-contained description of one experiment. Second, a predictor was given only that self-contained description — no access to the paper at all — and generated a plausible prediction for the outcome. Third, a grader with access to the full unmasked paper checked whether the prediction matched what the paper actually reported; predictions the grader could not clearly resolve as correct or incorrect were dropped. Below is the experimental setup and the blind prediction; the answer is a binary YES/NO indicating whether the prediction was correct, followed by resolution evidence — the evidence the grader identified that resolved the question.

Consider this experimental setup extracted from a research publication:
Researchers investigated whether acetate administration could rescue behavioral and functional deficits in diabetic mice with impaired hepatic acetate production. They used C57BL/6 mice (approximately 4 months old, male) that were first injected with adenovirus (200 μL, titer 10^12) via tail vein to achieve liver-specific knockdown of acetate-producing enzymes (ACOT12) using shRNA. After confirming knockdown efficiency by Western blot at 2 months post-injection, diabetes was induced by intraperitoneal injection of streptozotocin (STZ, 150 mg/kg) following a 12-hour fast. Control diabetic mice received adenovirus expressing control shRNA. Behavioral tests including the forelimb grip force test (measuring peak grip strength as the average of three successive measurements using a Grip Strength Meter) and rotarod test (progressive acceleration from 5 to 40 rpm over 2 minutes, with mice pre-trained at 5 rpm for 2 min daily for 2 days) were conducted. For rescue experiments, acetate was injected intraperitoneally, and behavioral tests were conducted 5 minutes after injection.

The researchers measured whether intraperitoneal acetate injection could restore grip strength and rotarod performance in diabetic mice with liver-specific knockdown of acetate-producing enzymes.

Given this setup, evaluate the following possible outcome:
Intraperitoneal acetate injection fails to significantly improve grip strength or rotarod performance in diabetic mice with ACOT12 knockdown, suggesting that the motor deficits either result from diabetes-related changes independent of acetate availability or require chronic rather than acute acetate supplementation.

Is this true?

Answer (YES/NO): NO